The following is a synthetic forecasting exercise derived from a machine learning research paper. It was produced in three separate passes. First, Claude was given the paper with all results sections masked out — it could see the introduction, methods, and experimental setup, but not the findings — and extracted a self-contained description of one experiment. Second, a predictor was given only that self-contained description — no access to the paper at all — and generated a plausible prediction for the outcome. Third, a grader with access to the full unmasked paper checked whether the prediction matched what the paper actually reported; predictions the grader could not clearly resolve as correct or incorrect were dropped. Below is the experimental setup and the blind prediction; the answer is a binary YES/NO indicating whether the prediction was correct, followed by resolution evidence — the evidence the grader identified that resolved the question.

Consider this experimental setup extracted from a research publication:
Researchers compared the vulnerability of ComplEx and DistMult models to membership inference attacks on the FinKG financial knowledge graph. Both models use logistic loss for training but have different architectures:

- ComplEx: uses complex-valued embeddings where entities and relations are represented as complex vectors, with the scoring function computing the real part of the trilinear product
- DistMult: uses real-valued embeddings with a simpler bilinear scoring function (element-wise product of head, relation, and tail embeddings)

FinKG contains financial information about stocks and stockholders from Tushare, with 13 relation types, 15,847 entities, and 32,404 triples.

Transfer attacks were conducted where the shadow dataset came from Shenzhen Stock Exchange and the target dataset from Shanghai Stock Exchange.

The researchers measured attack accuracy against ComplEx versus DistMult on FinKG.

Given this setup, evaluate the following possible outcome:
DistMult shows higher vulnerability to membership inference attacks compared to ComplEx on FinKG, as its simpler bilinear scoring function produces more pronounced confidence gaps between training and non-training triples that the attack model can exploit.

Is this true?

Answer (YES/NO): NO